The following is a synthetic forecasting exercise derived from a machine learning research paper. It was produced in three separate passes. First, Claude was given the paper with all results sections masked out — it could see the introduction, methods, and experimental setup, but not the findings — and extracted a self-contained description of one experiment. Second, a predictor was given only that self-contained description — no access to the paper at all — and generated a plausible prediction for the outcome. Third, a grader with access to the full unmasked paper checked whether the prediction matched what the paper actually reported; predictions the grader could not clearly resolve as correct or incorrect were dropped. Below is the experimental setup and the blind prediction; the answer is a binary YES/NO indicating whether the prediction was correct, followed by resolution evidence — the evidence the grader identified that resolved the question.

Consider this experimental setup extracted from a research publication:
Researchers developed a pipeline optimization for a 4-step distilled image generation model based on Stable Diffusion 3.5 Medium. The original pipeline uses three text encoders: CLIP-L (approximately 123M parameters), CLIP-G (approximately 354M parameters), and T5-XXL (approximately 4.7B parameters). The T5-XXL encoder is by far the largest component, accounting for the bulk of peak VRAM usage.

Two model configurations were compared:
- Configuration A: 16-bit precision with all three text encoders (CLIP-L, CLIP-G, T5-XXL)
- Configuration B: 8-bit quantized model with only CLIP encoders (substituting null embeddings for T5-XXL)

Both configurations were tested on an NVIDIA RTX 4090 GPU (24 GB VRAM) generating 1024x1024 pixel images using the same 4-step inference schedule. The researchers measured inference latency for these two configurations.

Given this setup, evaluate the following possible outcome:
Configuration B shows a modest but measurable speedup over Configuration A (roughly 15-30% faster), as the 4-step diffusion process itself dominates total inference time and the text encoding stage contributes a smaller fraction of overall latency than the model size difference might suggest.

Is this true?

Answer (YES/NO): NO